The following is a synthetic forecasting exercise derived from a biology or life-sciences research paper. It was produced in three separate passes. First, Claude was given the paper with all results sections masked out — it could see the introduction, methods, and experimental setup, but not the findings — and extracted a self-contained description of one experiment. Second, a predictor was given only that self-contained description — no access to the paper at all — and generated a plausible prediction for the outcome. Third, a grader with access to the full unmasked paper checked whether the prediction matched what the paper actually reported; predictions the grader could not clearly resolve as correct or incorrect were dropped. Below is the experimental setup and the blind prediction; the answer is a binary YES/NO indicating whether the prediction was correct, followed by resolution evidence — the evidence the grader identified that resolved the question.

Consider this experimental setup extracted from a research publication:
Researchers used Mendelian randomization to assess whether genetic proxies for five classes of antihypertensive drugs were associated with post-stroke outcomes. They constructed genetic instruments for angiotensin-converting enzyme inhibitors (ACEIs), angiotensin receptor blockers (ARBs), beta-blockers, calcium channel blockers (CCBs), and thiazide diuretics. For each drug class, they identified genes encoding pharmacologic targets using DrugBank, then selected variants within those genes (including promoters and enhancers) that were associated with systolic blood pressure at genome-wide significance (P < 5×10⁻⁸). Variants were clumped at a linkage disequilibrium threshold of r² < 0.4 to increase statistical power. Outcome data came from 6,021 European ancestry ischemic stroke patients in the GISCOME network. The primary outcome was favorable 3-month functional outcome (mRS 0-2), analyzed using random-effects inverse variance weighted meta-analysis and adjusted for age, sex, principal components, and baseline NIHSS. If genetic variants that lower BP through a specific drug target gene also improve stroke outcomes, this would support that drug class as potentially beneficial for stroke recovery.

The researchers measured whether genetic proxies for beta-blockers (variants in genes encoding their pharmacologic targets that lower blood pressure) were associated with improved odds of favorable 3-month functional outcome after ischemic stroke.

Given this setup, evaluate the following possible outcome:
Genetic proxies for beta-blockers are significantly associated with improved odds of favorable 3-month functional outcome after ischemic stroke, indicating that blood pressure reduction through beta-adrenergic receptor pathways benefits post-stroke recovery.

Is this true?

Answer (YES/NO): NO